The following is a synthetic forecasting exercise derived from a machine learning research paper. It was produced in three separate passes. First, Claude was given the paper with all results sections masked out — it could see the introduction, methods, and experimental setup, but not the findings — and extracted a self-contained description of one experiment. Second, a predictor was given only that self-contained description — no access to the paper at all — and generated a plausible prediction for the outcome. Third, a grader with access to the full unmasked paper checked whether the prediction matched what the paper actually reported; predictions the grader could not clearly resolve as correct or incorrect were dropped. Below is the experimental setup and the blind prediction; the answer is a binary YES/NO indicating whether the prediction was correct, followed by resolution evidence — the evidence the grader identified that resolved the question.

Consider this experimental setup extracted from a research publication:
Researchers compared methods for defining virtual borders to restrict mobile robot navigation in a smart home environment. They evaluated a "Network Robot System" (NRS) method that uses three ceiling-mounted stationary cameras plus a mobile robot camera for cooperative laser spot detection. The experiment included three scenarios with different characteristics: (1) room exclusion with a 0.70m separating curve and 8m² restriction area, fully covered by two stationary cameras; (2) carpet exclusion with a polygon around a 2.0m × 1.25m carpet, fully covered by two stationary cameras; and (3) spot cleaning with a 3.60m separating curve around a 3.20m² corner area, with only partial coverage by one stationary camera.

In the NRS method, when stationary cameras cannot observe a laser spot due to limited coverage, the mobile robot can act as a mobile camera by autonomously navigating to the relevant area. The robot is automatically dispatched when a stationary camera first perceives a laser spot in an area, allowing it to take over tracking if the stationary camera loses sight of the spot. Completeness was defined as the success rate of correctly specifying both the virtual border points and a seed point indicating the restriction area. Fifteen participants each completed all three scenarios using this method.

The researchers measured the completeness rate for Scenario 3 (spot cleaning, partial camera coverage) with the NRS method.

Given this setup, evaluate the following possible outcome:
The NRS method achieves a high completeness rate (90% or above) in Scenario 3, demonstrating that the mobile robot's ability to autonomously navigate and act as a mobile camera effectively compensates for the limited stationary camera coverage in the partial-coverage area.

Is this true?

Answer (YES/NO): NO